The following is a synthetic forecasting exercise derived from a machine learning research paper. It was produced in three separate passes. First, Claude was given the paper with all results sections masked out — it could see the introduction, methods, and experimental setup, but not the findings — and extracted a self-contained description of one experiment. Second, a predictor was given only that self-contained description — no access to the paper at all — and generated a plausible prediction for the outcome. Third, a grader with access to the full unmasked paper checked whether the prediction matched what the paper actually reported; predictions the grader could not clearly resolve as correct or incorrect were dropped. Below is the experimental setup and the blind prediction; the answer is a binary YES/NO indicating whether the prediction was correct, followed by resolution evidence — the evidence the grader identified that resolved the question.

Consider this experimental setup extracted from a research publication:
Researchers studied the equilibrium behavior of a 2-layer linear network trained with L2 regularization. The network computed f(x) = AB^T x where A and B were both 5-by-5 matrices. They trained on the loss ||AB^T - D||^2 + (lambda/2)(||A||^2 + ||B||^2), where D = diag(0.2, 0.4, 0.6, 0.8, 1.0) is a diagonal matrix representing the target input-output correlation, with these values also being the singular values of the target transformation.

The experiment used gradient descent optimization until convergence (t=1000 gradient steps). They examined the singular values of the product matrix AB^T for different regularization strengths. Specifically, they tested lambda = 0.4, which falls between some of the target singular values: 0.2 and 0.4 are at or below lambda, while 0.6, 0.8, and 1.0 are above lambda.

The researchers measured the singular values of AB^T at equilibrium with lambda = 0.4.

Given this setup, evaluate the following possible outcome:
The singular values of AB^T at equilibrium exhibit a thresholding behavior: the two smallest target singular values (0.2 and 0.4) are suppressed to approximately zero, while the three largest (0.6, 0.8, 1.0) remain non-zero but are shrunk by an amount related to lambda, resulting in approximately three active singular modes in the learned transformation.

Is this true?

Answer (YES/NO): YES